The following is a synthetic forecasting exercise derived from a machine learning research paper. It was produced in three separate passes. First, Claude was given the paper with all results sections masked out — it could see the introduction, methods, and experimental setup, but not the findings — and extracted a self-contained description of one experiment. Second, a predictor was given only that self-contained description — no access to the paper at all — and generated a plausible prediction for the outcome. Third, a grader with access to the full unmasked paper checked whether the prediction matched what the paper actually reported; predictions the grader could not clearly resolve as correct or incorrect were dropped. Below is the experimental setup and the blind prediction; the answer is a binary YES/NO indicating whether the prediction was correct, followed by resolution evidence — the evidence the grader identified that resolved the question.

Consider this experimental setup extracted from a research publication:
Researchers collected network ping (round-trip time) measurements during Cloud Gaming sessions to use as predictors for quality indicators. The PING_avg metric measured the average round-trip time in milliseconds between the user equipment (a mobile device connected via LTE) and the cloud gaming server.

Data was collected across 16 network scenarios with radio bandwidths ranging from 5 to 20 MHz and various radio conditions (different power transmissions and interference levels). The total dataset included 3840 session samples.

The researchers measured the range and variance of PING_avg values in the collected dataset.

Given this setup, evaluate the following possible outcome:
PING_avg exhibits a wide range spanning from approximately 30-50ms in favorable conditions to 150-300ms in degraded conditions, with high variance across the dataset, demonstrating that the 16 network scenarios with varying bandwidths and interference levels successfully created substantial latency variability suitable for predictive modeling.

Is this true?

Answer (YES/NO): NO